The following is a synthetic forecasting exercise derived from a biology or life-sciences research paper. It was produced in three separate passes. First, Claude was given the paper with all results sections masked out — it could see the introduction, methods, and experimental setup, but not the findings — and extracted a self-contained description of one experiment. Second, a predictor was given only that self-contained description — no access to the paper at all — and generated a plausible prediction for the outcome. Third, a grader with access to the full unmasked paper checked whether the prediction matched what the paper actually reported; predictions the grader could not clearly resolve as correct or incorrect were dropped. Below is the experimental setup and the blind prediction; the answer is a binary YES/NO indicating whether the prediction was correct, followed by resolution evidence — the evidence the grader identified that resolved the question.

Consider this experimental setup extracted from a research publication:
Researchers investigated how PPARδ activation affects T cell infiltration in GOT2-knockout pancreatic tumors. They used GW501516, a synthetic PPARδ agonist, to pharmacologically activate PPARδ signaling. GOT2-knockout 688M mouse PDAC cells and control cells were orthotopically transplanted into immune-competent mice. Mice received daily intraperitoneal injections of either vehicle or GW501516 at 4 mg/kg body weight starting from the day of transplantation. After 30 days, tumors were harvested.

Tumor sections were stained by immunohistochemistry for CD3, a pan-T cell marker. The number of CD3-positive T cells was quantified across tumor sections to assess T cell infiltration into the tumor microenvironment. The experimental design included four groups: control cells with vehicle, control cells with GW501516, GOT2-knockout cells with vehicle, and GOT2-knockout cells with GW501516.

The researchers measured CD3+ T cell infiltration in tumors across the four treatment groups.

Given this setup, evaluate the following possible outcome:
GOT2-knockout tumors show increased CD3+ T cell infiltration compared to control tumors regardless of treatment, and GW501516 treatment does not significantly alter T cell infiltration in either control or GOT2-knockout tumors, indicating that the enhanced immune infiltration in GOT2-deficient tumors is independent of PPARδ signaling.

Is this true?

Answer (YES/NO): NO